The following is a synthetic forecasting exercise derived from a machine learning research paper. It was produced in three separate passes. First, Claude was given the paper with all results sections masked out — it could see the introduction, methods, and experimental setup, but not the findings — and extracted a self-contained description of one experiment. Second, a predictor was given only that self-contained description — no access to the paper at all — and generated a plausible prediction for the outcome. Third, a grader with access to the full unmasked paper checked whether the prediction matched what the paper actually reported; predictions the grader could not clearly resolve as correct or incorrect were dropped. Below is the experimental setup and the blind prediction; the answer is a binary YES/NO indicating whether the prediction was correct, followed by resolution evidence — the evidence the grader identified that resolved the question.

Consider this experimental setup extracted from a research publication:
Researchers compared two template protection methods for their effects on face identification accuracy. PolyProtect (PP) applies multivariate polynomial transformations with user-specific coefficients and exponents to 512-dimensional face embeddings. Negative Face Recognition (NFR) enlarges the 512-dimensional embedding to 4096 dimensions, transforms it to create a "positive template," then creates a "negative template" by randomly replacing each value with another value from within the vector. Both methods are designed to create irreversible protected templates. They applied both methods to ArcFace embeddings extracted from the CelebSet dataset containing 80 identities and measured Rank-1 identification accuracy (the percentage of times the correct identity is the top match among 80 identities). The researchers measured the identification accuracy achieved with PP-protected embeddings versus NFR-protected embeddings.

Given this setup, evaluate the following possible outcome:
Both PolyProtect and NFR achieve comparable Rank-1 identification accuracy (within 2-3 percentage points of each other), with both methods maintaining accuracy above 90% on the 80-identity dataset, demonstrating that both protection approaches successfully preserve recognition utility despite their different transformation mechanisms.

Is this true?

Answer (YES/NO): NO